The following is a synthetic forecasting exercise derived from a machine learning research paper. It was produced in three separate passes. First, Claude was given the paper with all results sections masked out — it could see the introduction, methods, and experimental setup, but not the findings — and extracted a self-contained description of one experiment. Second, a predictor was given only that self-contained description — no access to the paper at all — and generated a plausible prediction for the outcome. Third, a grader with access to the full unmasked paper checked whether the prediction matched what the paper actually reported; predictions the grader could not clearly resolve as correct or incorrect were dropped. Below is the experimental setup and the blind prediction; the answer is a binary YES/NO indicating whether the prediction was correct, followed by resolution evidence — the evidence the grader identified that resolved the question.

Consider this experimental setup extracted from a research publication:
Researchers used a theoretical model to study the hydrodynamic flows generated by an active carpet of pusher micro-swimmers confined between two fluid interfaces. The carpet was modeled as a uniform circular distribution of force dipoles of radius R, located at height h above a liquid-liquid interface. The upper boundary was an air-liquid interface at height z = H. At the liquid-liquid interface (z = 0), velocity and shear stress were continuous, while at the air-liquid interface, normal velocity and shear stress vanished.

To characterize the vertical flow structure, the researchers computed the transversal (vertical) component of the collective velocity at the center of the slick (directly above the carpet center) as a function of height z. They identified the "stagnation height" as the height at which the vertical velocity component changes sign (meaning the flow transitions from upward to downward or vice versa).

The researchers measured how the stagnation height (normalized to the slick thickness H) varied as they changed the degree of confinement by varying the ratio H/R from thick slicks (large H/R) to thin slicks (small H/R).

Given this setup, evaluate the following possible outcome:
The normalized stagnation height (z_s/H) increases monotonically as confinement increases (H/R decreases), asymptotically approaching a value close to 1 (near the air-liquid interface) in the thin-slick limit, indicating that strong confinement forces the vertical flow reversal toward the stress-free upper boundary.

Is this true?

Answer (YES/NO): NO